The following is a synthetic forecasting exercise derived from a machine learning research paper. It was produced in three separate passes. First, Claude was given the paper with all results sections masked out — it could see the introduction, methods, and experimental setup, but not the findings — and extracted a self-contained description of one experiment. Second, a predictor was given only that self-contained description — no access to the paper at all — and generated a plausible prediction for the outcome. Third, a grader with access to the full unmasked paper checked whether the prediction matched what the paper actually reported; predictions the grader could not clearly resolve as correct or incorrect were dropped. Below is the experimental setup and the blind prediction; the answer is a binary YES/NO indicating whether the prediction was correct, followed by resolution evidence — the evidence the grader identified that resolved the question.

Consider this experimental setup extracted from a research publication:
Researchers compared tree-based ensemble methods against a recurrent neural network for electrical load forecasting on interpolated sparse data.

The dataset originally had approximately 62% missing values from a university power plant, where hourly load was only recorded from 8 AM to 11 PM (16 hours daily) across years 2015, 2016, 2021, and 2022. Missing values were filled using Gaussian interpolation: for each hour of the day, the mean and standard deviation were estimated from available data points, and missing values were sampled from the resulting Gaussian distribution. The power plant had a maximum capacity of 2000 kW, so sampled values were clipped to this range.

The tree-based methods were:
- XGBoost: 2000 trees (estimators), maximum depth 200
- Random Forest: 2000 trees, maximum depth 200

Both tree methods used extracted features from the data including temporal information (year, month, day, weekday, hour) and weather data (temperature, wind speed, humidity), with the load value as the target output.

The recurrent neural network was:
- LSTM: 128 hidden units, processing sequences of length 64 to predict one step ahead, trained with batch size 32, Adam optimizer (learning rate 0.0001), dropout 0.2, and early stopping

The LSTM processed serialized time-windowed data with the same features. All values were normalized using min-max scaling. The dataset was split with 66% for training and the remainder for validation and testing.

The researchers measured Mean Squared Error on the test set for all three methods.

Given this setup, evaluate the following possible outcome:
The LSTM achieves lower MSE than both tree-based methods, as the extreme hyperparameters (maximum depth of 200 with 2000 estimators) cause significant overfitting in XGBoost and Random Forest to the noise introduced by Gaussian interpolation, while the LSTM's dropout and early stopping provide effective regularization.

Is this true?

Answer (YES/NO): YES